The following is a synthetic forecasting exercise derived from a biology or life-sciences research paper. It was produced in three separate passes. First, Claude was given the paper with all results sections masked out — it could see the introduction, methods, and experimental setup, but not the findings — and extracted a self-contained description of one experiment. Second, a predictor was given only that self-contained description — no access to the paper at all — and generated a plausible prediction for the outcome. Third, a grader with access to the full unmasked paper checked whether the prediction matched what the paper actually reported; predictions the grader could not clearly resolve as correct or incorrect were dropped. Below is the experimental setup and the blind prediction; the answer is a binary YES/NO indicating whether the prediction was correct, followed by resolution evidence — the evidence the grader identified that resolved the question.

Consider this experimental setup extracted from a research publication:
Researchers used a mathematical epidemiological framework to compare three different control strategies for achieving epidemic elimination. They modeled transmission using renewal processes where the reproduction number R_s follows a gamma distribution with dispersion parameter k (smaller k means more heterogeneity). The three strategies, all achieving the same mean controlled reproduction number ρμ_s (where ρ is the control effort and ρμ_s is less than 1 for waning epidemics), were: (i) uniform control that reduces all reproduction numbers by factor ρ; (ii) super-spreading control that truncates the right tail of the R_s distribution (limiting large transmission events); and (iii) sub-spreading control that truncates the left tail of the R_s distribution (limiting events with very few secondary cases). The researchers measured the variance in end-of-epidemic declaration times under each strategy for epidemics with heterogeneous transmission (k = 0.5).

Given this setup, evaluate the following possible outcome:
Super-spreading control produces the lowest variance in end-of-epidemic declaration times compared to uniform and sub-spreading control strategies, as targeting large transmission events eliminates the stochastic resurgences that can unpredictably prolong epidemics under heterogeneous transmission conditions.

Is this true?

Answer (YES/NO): NO